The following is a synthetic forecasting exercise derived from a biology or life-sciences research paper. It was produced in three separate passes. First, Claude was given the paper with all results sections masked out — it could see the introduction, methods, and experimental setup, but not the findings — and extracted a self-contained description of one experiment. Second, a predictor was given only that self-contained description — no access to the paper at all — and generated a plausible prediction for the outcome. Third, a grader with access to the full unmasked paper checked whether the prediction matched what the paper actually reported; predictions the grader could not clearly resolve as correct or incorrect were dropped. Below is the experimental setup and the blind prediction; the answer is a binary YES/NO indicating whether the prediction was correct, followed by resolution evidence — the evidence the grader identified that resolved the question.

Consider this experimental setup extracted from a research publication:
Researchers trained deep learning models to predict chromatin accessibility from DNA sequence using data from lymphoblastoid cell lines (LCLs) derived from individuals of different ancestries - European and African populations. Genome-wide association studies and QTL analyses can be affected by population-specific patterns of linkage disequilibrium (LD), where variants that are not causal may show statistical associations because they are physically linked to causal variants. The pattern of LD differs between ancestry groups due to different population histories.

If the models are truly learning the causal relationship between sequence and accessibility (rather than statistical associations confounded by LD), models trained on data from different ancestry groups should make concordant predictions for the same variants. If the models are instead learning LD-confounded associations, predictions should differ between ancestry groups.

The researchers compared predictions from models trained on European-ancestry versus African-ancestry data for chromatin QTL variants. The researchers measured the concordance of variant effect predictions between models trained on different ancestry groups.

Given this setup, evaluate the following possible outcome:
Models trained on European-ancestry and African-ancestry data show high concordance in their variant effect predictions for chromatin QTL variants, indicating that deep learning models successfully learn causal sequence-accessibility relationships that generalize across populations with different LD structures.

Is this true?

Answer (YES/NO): YES